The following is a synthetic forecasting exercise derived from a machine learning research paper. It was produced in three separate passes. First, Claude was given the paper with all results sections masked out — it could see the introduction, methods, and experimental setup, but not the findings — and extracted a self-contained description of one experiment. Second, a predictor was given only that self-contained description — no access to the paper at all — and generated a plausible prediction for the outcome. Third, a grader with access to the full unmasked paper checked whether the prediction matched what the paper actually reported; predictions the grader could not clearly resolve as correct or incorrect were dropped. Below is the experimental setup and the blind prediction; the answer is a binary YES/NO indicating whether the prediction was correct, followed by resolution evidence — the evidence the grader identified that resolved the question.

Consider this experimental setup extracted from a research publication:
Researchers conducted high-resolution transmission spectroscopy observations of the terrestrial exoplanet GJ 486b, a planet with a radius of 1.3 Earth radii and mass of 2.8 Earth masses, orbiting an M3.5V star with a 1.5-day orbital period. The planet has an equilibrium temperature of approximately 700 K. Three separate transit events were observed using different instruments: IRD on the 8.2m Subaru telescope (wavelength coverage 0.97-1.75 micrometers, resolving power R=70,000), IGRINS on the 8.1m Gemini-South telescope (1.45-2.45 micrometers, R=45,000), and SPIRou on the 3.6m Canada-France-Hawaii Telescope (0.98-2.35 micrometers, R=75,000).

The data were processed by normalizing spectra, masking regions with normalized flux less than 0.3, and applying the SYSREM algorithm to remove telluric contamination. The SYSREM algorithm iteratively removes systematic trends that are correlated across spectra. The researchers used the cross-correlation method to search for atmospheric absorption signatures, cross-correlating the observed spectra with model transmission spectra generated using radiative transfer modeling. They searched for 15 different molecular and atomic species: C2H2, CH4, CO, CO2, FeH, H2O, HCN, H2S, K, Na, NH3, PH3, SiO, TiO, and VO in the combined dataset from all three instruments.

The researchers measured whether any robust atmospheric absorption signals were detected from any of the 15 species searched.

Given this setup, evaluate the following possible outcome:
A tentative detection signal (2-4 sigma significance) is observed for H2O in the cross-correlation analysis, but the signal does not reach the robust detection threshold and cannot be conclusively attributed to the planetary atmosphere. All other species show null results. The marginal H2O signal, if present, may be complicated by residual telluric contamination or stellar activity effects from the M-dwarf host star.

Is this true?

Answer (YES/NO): NO